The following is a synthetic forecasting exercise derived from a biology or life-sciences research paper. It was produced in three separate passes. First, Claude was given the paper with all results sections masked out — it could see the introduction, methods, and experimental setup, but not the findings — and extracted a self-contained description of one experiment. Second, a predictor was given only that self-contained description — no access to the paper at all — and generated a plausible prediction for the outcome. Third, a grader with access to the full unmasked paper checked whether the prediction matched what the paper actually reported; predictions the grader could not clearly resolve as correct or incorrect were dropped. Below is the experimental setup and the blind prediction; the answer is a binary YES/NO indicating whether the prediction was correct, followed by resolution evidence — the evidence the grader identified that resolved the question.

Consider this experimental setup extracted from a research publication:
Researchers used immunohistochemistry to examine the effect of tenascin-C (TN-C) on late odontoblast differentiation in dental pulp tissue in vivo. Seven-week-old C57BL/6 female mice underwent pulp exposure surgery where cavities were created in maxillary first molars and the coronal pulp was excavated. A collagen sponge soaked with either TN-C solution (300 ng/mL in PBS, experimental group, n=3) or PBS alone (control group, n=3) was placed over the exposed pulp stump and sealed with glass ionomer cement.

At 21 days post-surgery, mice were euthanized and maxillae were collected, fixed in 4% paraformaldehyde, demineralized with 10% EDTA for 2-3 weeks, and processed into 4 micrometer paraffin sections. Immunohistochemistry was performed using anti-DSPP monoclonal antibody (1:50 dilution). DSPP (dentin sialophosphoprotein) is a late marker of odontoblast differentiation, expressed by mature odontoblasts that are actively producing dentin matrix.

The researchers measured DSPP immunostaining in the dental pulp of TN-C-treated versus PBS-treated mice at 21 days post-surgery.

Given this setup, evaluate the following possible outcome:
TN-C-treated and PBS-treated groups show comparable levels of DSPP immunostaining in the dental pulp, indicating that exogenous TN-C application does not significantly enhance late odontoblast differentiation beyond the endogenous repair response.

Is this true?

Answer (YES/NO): NO